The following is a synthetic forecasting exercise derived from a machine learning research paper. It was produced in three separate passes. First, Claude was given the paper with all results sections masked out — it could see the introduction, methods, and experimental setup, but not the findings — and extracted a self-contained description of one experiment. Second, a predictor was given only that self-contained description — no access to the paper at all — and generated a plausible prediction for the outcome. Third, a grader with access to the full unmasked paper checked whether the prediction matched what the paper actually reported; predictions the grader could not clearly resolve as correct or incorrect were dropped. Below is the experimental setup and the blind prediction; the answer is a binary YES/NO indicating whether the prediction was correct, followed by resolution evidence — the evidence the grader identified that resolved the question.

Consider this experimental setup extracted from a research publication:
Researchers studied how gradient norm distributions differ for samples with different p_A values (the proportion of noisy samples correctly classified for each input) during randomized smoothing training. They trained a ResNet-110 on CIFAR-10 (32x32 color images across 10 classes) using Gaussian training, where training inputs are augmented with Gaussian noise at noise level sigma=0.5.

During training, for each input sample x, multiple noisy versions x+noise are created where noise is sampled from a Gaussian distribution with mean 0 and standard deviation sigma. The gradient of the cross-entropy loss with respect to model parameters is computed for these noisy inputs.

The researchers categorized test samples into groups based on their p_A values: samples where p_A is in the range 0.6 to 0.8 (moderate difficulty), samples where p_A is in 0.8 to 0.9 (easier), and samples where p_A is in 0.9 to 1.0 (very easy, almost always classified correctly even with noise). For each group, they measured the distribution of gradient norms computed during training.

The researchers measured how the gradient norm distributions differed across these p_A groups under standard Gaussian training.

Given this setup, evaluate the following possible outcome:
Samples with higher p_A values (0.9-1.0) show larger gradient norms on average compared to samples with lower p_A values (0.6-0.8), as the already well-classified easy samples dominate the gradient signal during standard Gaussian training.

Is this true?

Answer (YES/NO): NO